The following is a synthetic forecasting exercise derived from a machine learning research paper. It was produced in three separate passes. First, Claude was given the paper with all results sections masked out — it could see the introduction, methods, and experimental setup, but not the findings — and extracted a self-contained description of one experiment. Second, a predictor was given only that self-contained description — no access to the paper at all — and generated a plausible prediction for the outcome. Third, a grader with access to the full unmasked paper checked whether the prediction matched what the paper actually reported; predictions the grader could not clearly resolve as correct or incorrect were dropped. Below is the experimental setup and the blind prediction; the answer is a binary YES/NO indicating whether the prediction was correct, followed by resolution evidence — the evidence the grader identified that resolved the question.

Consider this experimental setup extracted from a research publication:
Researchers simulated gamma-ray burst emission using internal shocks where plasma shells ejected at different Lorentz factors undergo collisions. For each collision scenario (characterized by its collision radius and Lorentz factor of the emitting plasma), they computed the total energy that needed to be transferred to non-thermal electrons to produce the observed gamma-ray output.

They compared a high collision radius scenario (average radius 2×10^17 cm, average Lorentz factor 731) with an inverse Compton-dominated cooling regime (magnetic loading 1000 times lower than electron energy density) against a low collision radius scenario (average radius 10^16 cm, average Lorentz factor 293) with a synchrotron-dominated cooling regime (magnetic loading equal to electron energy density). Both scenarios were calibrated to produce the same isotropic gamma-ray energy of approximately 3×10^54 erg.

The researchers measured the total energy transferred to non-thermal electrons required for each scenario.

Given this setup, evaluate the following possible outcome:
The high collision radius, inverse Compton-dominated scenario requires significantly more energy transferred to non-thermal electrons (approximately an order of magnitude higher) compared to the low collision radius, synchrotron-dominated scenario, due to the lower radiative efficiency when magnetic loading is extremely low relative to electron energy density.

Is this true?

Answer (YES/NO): NO